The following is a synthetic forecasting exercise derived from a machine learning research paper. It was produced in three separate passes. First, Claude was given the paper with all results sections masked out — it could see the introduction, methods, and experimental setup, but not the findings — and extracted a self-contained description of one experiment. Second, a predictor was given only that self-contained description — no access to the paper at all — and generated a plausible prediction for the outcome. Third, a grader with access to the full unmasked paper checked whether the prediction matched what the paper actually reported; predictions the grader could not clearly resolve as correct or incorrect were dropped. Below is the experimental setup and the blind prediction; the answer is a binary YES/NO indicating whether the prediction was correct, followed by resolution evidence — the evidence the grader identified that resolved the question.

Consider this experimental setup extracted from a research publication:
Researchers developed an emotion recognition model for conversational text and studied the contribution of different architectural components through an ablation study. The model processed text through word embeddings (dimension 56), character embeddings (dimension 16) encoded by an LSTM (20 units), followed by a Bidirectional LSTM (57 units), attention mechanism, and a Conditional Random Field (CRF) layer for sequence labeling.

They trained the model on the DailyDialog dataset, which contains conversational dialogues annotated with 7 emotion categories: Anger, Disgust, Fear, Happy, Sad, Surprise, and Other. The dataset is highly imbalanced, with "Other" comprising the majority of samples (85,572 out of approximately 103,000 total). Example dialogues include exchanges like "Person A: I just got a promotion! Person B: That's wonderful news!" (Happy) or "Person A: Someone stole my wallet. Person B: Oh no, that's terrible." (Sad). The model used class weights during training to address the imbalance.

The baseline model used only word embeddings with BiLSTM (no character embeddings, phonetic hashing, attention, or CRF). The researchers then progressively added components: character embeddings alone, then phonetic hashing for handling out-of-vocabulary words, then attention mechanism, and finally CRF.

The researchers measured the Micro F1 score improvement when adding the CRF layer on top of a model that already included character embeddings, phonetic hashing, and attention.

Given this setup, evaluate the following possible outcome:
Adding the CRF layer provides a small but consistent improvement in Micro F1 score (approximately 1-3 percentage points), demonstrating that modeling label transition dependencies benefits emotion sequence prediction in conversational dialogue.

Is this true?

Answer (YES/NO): NO